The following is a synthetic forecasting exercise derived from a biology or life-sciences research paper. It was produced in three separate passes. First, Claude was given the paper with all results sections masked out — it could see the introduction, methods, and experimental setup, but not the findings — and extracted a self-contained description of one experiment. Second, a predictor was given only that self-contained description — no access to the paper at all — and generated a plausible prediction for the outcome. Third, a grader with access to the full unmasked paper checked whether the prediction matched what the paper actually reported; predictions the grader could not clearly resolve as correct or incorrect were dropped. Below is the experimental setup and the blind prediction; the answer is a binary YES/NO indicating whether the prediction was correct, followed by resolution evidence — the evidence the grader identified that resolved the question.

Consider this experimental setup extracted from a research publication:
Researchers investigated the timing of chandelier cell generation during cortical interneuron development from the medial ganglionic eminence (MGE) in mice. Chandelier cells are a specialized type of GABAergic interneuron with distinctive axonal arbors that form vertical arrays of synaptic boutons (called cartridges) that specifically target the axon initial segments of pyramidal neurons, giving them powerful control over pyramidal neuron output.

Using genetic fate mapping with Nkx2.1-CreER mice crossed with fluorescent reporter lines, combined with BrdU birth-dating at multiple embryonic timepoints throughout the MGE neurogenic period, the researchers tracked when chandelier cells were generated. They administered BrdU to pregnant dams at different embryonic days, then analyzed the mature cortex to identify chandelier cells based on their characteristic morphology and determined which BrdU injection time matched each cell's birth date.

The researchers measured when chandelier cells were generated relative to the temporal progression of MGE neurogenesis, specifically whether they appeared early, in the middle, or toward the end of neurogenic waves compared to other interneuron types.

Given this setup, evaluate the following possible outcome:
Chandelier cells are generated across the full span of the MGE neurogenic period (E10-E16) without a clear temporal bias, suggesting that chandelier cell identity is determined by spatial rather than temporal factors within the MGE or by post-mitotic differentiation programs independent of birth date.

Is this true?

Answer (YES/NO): NO